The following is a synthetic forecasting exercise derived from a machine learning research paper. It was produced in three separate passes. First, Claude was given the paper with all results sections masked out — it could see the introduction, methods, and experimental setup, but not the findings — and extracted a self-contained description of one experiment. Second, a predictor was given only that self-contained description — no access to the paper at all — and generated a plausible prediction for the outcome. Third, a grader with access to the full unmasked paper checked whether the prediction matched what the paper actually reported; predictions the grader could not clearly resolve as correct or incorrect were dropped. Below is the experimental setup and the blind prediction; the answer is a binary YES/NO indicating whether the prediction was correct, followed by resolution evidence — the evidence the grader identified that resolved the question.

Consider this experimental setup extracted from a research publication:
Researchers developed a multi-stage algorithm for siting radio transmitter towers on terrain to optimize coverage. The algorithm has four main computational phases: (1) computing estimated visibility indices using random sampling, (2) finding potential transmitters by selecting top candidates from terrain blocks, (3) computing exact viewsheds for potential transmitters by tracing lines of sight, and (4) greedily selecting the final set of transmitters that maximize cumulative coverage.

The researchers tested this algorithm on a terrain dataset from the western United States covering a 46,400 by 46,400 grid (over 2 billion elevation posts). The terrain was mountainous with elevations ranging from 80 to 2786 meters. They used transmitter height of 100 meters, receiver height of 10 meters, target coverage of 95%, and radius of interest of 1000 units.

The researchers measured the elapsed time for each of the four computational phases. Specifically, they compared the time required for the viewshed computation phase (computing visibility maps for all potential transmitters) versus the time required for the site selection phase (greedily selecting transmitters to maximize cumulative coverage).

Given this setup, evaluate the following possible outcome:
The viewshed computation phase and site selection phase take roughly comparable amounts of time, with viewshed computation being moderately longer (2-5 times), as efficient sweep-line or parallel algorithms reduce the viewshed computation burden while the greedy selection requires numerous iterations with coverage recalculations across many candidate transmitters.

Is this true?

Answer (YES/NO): NO